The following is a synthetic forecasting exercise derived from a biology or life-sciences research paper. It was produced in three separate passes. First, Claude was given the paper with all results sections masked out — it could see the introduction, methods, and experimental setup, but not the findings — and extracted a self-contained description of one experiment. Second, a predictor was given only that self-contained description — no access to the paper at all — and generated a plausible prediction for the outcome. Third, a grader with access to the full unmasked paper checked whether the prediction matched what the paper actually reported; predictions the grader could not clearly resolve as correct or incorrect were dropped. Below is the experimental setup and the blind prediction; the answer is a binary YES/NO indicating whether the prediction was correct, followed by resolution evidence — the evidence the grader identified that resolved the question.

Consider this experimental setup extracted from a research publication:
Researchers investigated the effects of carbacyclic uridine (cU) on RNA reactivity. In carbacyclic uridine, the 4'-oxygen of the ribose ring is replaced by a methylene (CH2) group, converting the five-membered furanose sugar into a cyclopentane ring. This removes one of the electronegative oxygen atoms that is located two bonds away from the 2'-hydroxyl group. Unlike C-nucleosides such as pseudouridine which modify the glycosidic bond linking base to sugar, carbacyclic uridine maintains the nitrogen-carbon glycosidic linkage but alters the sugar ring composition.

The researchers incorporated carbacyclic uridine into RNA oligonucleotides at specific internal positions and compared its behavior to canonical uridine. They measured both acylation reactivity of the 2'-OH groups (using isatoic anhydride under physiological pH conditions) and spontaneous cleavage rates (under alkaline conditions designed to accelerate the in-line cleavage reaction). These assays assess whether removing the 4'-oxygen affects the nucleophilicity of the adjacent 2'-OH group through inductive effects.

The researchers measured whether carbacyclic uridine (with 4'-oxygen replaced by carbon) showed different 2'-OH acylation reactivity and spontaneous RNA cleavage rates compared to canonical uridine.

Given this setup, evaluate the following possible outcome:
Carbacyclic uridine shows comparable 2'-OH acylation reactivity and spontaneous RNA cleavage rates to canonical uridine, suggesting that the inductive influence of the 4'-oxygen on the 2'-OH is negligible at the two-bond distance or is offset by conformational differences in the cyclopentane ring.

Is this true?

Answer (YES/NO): NO